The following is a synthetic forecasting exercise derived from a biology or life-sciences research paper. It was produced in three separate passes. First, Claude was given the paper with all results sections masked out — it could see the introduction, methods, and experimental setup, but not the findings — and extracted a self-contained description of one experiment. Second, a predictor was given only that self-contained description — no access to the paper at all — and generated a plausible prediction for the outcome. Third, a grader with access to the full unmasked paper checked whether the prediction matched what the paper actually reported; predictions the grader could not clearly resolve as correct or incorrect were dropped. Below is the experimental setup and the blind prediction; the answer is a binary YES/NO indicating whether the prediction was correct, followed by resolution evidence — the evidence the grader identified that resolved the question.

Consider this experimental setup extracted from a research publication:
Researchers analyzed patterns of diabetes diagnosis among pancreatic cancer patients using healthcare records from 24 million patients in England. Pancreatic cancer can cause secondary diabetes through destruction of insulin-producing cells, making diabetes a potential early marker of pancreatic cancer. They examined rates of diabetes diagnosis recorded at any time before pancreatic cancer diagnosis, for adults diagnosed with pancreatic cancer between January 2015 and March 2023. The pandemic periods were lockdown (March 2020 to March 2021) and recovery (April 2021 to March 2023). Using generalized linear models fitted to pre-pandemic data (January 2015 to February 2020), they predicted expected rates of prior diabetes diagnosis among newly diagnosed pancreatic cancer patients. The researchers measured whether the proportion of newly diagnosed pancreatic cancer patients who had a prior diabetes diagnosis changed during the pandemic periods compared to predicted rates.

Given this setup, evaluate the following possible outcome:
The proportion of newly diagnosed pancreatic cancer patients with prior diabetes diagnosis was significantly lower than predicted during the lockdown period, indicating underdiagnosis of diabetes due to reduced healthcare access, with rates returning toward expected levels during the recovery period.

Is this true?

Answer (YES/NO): NO